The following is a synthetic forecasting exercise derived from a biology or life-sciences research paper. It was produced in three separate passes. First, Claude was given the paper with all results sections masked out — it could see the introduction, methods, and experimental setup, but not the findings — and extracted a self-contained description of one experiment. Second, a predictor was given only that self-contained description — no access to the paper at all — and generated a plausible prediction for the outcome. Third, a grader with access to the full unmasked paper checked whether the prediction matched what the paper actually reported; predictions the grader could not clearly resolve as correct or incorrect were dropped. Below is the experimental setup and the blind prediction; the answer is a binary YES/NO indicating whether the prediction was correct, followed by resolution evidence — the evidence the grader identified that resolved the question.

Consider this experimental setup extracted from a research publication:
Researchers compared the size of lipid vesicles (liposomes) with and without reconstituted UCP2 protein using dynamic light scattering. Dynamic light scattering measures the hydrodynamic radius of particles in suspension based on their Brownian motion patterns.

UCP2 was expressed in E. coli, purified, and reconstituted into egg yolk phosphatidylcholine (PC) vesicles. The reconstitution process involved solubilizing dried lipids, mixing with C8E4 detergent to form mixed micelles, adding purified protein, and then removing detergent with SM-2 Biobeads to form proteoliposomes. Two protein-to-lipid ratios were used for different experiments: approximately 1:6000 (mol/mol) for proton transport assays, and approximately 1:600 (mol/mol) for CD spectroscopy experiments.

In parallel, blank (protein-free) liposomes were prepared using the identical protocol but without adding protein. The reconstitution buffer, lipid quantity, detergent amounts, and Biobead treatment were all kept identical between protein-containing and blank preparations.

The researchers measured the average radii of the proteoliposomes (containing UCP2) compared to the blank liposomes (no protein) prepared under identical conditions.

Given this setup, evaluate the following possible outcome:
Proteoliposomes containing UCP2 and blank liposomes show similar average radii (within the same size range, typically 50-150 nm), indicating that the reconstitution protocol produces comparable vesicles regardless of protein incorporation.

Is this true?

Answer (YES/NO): NO